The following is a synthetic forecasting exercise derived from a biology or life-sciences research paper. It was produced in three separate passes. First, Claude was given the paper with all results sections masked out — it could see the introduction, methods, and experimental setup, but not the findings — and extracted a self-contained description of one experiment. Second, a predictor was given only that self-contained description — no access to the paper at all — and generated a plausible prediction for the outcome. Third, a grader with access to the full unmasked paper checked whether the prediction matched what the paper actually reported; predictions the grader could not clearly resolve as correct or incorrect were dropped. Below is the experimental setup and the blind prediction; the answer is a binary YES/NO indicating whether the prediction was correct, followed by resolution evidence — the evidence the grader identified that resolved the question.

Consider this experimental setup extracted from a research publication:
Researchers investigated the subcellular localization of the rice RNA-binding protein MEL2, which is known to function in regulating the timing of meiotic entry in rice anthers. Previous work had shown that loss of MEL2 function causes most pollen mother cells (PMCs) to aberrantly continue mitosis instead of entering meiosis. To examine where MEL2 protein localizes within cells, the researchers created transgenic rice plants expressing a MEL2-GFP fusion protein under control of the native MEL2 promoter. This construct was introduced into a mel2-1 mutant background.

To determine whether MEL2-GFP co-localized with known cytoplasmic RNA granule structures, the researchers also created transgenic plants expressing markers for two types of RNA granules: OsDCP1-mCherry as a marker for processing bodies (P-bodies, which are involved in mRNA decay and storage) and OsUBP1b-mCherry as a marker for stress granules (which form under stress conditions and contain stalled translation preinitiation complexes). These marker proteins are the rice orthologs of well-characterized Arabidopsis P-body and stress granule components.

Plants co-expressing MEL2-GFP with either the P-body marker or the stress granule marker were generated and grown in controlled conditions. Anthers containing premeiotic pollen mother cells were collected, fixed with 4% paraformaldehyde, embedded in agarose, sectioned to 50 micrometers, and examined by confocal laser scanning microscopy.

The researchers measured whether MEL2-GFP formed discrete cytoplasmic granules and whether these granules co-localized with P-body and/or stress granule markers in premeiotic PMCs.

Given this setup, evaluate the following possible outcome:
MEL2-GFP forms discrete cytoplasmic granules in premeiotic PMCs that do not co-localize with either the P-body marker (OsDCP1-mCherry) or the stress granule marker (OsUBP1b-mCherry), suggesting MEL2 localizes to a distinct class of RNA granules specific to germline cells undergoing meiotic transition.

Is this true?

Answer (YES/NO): NO